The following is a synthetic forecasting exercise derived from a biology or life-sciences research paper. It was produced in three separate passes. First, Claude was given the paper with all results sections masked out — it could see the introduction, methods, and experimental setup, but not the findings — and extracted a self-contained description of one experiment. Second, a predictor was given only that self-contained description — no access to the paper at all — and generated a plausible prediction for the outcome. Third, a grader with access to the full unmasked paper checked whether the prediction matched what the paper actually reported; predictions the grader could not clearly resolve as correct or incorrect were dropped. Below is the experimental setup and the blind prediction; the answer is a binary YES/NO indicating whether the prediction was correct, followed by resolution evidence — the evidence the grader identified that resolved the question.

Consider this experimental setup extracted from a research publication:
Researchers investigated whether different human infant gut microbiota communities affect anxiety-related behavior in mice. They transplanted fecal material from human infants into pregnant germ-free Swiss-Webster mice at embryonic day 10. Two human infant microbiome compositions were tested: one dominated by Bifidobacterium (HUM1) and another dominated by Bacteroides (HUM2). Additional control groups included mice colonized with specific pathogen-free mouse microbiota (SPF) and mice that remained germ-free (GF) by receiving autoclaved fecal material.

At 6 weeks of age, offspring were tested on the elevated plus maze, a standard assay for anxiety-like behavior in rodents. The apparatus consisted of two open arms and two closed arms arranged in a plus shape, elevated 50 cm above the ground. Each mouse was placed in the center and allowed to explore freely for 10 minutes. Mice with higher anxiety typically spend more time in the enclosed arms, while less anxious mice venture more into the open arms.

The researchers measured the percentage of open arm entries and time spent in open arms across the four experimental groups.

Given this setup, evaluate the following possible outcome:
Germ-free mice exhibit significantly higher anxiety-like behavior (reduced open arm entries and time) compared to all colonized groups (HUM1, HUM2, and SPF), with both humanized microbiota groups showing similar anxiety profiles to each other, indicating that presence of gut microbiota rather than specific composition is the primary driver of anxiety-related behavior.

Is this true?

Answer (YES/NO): NO